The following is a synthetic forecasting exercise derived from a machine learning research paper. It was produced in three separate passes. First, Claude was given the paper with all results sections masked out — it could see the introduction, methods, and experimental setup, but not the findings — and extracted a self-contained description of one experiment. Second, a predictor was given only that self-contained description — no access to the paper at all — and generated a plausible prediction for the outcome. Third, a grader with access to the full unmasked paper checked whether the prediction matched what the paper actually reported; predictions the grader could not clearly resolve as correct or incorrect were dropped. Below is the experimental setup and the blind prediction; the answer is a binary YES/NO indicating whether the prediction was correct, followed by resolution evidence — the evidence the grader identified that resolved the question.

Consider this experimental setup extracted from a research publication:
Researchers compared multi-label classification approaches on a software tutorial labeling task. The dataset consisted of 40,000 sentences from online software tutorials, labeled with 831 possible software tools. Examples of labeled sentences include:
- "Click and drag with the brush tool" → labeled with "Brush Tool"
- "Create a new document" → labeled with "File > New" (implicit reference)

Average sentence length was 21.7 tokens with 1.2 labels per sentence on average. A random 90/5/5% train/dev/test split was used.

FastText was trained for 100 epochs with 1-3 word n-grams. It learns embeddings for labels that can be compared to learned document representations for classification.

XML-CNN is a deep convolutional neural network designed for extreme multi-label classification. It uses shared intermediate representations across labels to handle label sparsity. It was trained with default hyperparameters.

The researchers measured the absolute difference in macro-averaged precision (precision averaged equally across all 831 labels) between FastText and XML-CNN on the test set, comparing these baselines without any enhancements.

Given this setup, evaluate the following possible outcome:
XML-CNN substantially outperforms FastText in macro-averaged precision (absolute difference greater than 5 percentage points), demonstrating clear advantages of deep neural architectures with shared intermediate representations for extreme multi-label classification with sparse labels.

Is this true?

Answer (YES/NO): NO